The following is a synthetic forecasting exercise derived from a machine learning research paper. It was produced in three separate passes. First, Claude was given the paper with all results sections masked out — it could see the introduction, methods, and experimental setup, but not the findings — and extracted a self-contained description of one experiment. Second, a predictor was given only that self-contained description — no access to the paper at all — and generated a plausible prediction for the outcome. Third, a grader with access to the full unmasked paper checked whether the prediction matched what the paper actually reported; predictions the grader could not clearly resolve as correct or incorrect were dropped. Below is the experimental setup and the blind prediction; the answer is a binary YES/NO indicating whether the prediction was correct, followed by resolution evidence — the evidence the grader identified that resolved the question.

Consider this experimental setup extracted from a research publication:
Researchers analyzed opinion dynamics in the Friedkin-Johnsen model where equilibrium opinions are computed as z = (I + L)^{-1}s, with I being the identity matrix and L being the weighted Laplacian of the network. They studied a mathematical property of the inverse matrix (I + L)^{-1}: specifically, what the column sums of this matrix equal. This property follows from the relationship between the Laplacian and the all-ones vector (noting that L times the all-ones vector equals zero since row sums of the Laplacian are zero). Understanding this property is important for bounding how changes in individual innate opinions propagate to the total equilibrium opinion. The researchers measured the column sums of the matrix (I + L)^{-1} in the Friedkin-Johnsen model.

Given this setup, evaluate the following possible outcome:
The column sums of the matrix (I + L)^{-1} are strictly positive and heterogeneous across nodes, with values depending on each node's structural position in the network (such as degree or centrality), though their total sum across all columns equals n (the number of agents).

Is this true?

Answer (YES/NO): NO